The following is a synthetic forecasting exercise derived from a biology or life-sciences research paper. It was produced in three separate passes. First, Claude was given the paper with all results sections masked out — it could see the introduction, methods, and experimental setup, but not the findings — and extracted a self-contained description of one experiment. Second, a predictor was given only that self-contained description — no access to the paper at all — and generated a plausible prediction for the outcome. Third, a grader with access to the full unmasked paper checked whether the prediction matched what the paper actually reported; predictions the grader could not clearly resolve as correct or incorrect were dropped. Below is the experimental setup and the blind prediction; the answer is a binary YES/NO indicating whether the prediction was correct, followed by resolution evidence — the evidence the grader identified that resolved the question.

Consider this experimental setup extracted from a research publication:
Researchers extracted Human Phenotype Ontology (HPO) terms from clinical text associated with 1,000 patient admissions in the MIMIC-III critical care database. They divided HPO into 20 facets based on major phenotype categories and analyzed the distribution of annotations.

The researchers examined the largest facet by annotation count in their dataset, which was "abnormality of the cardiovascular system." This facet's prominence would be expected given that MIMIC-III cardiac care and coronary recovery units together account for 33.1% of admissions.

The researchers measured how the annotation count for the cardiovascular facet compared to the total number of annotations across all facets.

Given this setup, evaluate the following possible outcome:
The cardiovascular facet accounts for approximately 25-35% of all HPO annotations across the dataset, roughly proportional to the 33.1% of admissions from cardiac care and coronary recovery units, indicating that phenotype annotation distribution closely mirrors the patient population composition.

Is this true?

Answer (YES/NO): NO